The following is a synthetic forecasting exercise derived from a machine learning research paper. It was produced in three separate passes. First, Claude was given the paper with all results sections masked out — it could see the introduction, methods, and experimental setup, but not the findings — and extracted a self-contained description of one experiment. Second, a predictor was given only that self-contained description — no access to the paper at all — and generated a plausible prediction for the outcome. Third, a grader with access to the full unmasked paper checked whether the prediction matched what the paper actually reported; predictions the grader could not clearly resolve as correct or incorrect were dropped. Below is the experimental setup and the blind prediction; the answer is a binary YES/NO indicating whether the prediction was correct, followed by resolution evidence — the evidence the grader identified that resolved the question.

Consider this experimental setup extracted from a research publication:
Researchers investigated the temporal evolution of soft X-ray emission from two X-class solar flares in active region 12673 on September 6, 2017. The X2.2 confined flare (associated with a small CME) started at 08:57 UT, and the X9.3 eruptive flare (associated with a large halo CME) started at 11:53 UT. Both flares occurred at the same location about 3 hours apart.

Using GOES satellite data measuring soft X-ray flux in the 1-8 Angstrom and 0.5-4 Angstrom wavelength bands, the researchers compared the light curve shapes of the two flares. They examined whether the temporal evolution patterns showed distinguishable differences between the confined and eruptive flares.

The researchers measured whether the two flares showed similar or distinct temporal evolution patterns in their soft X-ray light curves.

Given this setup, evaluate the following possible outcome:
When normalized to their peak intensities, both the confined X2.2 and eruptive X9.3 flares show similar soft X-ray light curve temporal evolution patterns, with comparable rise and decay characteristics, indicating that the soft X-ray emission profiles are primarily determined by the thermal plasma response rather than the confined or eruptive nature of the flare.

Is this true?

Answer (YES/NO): YES